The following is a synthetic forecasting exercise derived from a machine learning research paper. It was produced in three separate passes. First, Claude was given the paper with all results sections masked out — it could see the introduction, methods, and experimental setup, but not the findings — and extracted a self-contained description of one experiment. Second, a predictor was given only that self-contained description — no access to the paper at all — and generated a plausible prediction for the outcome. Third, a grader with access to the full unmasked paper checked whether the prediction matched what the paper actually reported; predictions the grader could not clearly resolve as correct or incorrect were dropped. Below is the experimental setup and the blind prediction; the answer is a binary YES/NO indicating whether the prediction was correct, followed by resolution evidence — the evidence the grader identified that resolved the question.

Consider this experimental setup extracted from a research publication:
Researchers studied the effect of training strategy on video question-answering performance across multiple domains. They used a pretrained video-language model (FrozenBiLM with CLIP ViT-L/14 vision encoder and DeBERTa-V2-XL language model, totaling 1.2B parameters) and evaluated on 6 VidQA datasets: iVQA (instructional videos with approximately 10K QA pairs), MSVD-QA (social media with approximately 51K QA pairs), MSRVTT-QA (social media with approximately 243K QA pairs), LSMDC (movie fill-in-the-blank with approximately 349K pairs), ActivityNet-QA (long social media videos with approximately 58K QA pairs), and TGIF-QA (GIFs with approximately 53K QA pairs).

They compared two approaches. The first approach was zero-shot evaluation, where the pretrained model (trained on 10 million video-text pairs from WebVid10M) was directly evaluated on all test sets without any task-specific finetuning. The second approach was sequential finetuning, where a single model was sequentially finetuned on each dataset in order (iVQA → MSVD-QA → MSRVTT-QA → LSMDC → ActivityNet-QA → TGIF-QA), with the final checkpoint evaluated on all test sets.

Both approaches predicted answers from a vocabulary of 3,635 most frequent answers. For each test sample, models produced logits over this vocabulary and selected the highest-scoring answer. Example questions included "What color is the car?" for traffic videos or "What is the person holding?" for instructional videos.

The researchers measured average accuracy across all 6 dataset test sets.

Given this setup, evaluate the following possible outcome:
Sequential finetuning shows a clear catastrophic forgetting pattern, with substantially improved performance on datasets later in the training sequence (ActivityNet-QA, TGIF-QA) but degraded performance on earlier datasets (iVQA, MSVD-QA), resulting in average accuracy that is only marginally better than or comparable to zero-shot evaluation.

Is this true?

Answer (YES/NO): NO